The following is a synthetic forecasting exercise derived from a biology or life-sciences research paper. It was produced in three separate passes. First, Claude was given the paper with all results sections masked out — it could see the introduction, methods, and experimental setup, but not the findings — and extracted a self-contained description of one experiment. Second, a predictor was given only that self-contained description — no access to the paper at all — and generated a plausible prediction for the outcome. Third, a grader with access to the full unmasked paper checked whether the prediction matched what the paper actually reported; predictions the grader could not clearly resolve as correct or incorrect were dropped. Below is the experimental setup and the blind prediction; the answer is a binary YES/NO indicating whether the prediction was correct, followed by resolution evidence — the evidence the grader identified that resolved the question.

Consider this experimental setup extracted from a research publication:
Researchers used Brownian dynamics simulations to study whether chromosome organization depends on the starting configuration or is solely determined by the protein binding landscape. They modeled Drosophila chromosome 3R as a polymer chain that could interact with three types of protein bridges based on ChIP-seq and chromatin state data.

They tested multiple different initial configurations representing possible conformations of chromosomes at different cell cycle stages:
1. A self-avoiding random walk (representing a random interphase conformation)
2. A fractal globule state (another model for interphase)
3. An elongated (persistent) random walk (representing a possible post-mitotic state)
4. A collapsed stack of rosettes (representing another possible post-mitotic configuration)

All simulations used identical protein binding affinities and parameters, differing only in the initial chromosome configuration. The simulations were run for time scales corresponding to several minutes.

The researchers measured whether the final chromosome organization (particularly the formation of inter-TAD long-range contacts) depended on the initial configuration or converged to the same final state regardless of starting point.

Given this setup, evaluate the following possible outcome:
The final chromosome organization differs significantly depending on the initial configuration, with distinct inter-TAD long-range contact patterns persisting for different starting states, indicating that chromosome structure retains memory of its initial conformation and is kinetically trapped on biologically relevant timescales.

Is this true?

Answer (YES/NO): YES